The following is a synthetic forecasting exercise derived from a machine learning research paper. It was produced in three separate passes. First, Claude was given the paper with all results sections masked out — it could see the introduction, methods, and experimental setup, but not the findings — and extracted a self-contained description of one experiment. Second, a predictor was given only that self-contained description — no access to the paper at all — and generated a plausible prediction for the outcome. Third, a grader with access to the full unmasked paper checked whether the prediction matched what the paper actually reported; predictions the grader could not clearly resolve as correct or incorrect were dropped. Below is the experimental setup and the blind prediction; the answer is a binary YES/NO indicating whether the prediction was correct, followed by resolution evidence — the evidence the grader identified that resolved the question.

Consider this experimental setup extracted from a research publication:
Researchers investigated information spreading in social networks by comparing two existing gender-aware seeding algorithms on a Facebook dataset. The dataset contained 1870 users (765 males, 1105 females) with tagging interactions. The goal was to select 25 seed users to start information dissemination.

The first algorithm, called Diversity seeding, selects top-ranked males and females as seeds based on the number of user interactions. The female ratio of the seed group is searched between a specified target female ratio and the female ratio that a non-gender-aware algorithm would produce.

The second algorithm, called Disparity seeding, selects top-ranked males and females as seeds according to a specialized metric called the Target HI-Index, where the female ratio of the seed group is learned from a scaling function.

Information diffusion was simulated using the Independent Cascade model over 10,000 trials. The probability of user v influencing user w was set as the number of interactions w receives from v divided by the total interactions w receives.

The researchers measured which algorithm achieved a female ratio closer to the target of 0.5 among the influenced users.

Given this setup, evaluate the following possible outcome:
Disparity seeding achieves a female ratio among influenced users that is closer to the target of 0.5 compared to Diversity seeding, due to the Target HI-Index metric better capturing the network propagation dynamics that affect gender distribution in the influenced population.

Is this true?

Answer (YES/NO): YES